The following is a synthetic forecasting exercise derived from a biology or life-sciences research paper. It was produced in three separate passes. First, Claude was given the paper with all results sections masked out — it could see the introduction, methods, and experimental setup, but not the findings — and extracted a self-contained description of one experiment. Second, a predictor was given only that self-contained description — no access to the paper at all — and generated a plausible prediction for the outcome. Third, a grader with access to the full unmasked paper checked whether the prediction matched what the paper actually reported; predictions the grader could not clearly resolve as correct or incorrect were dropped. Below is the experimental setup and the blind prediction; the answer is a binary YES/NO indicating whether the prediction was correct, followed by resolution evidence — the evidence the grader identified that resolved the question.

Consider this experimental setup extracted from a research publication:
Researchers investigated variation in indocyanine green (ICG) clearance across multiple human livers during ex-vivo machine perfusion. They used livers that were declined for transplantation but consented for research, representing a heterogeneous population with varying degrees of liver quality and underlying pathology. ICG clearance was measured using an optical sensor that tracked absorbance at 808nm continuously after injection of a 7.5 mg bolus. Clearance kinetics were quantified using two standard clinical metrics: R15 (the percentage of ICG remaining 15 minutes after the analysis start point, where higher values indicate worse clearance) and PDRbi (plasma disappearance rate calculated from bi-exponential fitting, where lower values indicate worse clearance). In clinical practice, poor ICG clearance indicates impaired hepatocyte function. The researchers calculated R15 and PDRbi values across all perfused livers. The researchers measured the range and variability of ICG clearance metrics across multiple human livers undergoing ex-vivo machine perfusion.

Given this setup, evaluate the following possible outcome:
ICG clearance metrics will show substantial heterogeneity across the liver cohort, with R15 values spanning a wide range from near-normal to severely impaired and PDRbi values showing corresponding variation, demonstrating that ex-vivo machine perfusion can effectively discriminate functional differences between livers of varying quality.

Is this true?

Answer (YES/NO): NO